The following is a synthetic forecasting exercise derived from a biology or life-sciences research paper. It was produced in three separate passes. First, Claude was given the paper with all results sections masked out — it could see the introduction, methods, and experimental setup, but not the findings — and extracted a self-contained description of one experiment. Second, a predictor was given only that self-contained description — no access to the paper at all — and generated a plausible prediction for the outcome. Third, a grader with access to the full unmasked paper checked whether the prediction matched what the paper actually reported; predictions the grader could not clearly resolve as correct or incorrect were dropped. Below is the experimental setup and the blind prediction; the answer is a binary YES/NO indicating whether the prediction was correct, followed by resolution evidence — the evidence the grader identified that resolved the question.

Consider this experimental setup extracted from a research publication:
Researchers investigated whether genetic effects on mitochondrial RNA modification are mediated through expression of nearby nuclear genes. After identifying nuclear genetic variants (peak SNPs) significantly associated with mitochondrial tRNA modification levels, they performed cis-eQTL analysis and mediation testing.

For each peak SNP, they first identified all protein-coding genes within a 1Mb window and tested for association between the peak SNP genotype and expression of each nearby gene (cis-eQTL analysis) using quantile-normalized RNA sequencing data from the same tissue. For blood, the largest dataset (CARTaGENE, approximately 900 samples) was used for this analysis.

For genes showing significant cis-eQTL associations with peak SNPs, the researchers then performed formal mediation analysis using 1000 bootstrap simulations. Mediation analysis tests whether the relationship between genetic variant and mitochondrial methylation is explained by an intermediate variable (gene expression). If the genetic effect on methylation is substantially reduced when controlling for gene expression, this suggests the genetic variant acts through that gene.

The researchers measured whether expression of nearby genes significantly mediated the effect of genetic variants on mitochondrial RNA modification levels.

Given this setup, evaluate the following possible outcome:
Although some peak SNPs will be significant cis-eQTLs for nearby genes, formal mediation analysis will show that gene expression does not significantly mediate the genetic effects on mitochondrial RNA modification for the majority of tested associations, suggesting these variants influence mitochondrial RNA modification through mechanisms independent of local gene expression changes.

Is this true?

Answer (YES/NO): NO